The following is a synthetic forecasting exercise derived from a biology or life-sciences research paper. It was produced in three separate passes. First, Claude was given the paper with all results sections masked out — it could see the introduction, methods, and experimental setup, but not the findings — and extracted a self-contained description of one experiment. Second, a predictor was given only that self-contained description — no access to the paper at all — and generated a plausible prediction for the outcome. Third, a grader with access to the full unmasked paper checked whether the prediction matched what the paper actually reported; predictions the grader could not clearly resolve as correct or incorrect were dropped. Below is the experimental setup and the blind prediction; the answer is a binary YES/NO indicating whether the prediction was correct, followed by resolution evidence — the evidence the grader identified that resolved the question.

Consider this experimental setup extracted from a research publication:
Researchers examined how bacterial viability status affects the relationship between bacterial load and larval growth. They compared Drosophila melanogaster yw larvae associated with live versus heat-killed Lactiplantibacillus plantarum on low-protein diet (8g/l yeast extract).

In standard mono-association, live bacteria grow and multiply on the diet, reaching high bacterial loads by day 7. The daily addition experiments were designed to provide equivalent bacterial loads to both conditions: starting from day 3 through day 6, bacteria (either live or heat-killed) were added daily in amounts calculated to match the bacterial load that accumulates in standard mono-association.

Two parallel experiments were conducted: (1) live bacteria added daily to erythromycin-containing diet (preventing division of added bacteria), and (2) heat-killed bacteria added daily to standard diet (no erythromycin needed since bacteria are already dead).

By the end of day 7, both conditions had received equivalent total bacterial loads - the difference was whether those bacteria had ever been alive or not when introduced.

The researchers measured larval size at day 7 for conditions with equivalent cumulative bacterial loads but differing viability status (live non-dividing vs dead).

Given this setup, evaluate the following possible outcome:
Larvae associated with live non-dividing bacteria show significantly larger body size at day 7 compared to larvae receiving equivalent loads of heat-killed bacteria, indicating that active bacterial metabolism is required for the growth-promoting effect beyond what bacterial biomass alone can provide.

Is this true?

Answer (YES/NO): YES